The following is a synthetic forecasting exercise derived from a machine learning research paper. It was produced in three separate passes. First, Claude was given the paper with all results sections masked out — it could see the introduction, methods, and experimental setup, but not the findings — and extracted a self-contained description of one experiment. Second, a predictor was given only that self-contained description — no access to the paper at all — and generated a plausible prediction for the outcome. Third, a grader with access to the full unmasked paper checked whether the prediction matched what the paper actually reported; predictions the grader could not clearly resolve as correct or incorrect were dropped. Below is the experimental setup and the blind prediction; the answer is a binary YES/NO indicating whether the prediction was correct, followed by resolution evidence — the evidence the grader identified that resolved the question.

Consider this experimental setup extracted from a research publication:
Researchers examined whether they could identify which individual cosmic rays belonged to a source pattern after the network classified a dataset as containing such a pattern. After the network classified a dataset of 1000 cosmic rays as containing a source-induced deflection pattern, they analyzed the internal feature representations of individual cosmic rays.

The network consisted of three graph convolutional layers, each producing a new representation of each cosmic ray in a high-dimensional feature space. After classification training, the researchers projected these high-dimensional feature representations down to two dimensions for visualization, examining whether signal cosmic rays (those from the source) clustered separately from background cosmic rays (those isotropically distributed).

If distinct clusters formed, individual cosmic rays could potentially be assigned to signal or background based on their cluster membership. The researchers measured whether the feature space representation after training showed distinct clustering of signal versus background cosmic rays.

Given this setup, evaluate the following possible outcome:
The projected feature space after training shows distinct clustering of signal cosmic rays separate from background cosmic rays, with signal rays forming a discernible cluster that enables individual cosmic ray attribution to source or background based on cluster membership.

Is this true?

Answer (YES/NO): YES